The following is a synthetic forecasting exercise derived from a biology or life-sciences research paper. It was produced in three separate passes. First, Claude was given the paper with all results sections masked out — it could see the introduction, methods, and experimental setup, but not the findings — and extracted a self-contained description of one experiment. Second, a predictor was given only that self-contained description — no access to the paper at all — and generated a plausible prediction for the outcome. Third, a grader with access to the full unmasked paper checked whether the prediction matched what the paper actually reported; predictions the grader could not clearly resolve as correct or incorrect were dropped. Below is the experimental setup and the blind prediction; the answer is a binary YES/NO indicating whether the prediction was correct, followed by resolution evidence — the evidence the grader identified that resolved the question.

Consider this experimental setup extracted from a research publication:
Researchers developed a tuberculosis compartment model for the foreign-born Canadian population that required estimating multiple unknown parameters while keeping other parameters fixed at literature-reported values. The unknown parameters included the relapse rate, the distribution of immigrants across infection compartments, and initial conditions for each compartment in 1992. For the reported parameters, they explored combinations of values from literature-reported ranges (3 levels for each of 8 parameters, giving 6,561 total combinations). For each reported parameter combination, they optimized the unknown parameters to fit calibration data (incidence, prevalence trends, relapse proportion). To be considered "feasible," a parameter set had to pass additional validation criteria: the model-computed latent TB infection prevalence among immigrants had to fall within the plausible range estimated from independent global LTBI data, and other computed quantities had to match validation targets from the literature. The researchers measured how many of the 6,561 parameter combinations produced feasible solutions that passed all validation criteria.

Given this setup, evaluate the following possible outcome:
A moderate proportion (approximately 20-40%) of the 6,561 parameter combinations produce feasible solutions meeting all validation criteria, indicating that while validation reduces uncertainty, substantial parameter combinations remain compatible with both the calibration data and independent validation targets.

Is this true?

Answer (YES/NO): NO